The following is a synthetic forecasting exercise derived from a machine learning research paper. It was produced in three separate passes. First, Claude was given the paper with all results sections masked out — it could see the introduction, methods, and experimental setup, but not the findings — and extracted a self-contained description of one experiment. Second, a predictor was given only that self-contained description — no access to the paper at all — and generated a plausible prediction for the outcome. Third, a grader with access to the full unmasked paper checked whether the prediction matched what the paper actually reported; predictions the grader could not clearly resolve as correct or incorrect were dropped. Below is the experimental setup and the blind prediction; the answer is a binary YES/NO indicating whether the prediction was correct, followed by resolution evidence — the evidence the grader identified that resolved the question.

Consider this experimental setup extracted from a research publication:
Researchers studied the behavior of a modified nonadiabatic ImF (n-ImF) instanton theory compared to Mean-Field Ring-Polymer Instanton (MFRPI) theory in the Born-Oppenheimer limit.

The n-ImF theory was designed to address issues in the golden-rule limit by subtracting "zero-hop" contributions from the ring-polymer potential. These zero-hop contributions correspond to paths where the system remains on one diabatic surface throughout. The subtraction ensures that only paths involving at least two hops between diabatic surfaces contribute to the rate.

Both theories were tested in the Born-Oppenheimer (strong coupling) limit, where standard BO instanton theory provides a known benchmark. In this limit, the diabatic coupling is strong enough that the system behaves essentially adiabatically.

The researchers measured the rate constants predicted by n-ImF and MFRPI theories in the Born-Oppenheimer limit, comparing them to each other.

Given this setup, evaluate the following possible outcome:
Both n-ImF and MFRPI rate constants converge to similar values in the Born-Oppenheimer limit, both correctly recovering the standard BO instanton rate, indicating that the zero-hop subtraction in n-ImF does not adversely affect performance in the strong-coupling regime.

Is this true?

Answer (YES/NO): YES